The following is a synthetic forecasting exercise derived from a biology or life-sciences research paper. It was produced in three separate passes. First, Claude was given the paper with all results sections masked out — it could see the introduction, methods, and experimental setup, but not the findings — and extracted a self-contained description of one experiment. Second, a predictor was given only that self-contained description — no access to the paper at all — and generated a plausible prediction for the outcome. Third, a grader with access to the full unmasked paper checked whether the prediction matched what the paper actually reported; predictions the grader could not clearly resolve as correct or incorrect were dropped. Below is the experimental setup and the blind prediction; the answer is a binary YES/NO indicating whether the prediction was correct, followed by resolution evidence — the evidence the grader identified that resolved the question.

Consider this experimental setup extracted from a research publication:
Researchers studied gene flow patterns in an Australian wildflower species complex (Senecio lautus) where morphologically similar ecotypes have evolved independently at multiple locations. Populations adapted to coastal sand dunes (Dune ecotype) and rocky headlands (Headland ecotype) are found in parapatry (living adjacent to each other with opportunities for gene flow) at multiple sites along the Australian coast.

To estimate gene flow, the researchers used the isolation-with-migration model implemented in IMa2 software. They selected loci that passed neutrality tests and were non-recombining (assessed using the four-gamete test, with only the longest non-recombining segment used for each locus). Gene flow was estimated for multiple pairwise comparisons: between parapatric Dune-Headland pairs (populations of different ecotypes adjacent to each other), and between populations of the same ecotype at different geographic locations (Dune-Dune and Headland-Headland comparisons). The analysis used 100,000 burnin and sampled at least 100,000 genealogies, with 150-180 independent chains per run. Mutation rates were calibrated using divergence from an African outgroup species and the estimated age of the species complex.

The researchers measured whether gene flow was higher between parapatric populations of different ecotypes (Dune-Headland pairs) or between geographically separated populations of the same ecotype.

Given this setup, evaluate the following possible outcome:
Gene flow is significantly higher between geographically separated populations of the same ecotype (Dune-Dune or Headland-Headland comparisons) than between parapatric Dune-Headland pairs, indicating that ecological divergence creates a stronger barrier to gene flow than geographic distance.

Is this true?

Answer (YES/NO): NO